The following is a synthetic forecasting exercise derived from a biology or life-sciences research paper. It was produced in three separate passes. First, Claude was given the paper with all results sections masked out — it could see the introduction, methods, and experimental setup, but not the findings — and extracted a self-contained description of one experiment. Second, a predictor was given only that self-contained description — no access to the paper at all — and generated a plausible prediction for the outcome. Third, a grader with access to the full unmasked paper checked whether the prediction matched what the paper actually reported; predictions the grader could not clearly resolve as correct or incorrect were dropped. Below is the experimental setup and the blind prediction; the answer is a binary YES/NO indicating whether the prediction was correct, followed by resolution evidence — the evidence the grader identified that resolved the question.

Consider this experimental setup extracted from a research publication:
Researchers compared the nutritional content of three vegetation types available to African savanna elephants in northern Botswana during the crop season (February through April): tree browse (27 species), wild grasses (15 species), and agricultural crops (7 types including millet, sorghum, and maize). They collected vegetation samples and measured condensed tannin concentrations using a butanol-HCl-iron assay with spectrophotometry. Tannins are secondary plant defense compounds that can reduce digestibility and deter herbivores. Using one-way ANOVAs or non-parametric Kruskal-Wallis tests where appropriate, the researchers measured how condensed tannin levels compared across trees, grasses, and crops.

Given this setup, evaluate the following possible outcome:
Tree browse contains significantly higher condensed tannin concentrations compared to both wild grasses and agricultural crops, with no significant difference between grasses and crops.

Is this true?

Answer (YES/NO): YES